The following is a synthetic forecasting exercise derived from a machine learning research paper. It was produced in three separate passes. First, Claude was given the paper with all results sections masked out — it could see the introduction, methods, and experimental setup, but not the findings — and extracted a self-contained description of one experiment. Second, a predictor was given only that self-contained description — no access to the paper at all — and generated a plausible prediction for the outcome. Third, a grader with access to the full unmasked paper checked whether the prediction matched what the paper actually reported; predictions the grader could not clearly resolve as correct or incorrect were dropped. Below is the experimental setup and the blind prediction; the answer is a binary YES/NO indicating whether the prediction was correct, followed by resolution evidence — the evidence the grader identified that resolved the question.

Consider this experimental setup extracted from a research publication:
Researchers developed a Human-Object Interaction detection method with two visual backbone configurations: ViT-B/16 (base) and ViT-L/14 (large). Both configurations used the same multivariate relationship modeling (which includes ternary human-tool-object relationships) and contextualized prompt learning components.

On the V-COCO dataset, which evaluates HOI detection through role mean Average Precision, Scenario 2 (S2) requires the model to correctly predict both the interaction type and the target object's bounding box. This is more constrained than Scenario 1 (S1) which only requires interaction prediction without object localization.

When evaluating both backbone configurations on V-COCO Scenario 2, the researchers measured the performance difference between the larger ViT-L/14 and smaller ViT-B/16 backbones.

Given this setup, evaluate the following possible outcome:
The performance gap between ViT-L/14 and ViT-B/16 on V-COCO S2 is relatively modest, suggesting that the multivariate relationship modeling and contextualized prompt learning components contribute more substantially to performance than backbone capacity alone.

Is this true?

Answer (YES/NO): NO